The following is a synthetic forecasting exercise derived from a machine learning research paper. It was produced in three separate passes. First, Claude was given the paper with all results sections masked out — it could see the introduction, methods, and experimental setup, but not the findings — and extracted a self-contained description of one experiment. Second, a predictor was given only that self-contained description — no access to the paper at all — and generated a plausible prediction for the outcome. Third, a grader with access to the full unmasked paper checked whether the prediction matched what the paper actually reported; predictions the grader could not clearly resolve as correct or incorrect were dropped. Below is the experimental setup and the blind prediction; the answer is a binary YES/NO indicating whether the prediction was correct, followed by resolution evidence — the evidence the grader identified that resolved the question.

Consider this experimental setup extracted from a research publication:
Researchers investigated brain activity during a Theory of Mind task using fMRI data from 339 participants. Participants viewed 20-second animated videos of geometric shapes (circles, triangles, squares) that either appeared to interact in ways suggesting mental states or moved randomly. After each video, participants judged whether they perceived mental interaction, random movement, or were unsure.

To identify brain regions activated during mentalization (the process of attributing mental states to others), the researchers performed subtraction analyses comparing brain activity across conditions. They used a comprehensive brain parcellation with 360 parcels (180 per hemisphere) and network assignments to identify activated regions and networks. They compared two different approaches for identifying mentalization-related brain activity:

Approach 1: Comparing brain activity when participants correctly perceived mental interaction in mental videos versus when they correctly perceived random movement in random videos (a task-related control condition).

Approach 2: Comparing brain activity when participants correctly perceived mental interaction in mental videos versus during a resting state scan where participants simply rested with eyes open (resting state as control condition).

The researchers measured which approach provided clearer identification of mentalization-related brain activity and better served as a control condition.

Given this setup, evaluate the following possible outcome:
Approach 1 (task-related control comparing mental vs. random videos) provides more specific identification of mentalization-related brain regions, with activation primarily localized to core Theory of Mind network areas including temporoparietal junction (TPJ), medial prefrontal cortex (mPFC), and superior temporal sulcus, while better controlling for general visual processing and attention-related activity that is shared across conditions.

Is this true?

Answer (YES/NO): NO